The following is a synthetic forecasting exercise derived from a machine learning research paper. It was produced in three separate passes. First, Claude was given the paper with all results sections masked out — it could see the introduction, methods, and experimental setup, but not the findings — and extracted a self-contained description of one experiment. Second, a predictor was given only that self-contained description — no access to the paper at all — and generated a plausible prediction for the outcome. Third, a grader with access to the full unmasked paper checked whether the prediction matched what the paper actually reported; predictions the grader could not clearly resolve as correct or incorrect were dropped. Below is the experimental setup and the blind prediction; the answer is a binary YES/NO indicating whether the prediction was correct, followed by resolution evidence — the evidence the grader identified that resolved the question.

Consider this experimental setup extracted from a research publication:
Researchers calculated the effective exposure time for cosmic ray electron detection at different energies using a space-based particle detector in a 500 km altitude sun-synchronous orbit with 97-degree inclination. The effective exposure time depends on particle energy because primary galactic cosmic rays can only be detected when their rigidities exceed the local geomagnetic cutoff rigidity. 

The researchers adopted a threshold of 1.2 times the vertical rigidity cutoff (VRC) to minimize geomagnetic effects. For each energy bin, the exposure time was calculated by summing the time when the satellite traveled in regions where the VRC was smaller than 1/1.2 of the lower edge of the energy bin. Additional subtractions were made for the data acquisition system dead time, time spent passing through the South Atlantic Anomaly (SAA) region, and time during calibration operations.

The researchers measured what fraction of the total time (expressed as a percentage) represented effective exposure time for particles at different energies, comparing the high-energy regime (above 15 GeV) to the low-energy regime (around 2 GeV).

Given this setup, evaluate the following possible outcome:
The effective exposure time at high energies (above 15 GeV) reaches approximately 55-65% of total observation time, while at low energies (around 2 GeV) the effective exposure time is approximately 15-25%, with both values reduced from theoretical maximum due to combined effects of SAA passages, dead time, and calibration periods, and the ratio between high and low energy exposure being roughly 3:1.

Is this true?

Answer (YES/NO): NO